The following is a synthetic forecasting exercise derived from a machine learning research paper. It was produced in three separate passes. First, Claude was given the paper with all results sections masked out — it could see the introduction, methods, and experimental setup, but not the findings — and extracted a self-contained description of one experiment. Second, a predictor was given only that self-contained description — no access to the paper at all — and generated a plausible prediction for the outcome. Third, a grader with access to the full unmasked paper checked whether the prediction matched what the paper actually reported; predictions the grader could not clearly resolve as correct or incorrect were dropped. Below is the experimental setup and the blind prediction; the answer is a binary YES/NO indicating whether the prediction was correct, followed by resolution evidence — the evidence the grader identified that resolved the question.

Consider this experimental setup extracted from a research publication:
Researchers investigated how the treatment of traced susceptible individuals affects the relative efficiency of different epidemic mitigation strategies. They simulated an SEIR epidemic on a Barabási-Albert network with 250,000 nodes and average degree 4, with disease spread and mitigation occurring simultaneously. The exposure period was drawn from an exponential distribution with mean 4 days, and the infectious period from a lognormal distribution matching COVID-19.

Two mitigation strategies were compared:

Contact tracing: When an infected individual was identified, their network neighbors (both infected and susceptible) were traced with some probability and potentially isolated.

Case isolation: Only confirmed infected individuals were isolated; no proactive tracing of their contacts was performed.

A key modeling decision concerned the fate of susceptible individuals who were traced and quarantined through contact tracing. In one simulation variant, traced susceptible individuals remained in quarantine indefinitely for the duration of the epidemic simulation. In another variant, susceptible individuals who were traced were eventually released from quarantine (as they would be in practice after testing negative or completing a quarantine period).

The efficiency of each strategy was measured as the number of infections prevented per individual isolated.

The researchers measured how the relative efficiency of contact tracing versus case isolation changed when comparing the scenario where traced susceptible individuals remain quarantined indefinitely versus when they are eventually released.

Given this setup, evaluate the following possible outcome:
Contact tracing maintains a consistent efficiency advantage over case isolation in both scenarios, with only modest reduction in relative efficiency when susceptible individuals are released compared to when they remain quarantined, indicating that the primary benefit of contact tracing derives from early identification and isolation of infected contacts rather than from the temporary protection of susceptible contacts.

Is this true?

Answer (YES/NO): NO